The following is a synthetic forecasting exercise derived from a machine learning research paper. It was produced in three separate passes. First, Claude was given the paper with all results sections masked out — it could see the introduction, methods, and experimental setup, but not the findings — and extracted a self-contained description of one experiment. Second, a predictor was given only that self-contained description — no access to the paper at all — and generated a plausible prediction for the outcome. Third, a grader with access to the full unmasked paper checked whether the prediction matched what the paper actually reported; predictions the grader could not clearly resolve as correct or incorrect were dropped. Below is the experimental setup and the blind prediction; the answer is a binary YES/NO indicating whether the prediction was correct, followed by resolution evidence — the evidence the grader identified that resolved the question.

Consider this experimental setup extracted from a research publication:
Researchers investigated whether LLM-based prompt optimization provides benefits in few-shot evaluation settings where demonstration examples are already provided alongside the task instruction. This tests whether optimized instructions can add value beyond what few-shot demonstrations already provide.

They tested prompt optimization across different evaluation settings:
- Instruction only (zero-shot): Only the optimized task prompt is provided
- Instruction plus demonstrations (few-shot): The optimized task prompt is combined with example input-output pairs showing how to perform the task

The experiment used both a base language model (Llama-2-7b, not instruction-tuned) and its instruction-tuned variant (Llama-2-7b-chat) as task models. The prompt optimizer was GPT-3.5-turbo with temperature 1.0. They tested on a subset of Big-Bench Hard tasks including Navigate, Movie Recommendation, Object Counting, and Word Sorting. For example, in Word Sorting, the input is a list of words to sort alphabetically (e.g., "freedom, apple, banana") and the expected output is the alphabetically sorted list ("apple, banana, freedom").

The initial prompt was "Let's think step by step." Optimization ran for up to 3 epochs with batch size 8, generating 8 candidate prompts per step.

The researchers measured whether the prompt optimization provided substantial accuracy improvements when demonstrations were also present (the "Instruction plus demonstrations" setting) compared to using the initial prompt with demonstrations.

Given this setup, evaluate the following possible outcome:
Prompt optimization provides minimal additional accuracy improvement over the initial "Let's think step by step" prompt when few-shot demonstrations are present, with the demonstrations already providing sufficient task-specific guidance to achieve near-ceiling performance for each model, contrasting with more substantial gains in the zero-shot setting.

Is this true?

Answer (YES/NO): NO